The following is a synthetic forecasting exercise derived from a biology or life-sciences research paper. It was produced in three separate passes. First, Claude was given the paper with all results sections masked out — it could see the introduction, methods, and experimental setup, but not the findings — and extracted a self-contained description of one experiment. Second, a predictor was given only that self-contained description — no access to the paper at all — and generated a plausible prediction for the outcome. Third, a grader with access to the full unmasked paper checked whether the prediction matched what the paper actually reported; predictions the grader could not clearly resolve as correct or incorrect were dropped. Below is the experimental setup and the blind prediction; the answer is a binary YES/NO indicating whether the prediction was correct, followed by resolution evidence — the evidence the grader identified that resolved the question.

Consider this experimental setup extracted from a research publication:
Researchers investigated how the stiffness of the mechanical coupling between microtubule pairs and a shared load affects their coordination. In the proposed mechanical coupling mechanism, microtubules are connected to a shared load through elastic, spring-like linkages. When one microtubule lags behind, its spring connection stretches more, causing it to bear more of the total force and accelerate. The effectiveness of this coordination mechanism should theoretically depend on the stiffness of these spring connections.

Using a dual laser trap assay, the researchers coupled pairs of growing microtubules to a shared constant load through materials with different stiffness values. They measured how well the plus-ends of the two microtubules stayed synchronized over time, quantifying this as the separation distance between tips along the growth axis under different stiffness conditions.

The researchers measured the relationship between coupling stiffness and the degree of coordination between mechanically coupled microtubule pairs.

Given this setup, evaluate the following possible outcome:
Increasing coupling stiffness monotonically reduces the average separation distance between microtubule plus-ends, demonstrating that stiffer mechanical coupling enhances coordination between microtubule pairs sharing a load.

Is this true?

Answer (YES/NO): YES